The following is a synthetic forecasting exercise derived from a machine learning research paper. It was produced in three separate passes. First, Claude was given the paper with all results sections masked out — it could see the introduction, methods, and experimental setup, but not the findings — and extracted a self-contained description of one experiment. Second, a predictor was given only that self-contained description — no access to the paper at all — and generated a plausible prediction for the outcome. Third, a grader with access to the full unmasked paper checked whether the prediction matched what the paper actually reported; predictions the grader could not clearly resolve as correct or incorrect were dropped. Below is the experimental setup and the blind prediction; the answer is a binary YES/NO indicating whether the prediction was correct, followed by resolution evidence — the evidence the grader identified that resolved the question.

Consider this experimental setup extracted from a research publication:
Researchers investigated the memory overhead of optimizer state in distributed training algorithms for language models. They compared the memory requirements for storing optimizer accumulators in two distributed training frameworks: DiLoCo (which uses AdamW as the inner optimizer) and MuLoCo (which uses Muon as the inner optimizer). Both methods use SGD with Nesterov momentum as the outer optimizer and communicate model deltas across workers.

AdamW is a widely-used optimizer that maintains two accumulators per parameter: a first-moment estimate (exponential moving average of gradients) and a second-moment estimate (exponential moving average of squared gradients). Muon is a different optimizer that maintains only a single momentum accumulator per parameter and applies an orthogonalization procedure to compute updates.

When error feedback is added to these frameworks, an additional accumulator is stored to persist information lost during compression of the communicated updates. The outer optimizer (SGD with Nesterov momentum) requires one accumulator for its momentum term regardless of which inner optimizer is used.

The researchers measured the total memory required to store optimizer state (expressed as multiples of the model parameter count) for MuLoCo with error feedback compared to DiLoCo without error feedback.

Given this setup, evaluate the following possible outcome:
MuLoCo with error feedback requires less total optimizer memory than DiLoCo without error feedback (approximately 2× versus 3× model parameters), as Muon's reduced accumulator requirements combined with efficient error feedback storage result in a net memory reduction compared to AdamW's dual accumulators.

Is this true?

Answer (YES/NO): NO